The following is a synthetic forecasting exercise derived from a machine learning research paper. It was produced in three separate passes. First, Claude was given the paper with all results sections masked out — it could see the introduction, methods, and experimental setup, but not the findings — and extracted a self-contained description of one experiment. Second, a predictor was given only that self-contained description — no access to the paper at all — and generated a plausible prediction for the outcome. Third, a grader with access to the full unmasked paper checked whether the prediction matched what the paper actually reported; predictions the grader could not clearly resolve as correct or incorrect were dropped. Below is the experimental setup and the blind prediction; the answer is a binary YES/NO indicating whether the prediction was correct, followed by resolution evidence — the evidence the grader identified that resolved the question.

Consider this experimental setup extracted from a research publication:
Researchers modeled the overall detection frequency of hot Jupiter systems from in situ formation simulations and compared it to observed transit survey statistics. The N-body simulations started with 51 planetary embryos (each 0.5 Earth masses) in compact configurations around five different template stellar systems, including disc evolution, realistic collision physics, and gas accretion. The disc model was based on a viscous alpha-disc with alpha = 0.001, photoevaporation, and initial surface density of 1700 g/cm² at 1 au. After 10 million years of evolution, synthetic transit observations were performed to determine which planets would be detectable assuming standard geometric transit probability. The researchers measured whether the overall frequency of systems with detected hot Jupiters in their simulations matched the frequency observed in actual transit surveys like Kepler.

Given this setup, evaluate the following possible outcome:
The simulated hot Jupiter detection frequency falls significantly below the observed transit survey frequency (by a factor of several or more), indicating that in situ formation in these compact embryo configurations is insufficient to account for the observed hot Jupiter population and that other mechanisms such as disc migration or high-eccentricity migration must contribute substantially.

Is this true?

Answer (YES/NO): NO